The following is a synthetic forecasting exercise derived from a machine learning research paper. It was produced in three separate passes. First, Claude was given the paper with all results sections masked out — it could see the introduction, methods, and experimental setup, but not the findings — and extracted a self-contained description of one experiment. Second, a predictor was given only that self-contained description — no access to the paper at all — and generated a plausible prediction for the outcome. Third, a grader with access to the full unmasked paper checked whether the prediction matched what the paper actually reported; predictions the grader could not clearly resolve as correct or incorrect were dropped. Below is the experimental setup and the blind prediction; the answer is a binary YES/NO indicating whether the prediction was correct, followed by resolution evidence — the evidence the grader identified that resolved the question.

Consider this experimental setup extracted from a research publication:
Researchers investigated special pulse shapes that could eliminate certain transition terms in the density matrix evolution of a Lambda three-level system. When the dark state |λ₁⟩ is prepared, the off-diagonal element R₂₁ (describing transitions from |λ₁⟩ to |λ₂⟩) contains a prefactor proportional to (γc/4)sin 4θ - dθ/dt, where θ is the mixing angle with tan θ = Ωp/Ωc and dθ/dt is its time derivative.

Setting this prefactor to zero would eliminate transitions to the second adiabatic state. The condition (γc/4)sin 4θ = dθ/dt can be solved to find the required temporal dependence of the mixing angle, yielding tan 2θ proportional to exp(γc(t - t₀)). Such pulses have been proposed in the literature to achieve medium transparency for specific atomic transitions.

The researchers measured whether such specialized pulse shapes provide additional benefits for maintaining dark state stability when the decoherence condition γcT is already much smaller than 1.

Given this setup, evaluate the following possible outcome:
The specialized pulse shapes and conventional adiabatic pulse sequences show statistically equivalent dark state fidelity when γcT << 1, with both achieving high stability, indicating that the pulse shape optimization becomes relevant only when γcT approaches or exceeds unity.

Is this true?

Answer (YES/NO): NO